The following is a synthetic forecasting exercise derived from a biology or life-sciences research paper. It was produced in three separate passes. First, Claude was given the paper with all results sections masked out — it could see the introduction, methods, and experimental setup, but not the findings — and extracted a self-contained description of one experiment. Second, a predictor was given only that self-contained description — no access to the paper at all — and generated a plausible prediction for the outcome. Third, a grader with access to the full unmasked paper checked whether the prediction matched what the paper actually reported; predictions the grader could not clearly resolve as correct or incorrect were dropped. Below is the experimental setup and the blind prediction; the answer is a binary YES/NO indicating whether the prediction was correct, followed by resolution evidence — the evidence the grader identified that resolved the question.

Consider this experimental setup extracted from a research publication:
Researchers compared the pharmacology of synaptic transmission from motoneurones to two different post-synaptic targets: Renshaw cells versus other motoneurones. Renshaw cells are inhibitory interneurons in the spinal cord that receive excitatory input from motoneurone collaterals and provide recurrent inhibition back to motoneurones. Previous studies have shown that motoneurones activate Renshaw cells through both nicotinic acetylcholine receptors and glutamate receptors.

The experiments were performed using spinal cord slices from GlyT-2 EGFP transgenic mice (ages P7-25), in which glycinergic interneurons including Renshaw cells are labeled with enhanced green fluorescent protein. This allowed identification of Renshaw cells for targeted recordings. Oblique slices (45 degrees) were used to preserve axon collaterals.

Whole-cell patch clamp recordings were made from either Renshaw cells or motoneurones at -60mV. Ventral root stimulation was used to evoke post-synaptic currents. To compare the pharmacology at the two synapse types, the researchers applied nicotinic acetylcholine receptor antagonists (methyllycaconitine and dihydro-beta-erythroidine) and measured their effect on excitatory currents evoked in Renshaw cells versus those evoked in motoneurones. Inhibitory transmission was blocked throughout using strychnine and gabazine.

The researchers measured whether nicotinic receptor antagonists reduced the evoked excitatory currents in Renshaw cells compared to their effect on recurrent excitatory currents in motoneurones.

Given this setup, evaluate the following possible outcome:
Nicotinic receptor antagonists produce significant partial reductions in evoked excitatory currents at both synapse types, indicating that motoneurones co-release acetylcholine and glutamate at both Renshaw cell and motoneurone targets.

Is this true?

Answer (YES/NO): NO